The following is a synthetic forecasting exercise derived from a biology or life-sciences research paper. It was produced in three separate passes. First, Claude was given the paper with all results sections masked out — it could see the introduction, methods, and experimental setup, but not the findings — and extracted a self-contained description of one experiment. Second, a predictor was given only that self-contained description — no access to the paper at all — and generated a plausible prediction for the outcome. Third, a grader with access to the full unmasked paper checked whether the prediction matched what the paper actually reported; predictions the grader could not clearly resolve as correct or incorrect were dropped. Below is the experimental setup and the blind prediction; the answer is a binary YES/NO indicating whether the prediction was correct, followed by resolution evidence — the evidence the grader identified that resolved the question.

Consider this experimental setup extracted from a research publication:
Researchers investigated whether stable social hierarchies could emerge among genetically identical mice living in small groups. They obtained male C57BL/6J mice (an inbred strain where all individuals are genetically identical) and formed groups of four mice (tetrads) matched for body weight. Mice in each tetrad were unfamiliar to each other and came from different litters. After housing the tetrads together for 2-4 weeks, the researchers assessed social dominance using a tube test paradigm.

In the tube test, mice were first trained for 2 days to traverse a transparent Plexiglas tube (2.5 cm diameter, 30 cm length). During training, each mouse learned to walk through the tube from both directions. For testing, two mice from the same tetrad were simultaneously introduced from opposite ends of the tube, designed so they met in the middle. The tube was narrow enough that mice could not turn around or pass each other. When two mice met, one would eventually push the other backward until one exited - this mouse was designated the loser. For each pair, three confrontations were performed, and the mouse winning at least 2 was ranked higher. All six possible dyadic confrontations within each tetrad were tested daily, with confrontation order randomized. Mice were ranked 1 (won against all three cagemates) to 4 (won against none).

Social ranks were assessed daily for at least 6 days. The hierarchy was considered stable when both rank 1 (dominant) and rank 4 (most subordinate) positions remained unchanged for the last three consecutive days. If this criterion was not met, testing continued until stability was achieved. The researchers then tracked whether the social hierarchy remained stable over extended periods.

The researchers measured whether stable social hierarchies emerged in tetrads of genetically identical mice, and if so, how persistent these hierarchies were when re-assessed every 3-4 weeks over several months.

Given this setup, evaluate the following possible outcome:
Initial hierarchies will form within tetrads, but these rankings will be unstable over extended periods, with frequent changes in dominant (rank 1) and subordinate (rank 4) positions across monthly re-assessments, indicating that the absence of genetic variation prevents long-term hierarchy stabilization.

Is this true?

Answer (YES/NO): NO